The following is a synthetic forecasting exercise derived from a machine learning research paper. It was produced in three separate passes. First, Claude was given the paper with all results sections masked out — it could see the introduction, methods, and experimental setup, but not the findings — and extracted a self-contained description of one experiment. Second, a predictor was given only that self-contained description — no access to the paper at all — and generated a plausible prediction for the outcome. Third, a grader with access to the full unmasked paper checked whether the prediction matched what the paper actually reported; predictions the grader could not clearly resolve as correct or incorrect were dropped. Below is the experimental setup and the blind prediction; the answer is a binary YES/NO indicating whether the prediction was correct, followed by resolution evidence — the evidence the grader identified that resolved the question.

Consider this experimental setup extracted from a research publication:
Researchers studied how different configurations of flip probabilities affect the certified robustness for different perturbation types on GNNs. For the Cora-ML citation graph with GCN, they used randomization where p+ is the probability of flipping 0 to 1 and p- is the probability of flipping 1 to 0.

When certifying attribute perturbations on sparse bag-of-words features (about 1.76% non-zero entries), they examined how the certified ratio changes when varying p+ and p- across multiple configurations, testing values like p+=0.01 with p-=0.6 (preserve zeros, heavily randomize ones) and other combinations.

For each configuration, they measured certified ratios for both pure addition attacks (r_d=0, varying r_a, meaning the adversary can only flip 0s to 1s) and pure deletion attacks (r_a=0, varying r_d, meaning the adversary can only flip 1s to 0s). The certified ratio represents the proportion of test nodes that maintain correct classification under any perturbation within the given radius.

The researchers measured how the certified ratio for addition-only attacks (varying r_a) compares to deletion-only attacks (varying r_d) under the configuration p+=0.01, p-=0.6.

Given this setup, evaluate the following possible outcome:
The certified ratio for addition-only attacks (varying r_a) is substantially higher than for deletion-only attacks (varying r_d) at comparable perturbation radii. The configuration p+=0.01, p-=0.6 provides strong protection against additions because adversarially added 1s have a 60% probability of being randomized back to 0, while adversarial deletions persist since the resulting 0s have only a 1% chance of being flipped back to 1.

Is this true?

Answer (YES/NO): NO